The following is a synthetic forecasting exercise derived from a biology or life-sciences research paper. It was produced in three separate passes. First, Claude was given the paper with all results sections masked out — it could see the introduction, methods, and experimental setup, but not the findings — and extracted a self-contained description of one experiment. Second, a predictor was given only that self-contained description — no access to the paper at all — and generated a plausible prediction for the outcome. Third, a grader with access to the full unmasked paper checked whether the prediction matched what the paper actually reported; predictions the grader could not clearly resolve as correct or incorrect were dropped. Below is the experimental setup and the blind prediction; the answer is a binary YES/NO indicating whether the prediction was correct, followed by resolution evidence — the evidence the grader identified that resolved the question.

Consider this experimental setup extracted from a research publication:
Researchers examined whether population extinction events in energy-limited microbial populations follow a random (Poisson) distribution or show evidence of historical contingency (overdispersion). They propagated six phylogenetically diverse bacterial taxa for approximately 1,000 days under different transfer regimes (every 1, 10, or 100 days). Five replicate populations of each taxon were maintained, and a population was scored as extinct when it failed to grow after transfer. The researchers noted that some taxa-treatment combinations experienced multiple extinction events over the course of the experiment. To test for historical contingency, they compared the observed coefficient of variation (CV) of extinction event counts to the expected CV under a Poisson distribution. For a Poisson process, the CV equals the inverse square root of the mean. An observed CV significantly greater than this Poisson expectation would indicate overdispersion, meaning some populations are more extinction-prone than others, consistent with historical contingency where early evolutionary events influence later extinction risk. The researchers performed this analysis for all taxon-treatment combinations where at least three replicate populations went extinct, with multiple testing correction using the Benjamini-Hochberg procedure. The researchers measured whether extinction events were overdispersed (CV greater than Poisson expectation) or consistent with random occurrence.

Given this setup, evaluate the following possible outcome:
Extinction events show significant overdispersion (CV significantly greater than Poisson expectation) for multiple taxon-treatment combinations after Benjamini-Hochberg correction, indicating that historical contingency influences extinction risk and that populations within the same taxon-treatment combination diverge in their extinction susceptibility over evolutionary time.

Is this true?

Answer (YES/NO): YES